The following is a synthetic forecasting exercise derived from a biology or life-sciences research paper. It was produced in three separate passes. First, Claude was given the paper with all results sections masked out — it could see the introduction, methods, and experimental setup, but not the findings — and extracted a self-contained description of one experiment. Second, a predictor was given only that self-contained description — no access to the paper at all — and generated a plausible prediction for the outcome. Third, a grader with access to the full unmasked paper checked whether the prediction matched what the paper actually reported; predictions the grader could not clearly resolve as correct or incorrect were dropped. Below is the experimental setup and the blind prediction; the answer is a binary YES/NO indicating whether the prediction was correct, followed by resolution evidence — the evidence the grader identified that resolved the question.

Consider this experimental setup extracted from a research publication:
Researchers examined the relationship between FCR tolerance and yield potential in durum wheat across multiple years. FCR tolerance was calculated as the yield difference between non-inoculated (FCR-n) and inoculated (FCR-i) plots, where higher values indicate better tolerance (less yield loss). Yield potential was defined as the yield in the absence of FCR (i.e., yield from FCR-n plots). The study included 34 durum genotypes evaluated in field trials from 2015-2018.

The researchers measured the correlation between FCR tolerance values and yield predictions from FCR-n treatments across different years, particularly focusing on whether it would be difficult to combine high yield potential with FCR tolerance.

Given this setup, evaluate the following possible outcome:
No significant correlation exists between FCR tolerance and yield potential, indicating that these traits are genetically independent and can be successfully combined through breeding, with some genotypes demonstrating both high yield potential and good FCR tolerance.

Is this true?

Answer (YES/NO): NO